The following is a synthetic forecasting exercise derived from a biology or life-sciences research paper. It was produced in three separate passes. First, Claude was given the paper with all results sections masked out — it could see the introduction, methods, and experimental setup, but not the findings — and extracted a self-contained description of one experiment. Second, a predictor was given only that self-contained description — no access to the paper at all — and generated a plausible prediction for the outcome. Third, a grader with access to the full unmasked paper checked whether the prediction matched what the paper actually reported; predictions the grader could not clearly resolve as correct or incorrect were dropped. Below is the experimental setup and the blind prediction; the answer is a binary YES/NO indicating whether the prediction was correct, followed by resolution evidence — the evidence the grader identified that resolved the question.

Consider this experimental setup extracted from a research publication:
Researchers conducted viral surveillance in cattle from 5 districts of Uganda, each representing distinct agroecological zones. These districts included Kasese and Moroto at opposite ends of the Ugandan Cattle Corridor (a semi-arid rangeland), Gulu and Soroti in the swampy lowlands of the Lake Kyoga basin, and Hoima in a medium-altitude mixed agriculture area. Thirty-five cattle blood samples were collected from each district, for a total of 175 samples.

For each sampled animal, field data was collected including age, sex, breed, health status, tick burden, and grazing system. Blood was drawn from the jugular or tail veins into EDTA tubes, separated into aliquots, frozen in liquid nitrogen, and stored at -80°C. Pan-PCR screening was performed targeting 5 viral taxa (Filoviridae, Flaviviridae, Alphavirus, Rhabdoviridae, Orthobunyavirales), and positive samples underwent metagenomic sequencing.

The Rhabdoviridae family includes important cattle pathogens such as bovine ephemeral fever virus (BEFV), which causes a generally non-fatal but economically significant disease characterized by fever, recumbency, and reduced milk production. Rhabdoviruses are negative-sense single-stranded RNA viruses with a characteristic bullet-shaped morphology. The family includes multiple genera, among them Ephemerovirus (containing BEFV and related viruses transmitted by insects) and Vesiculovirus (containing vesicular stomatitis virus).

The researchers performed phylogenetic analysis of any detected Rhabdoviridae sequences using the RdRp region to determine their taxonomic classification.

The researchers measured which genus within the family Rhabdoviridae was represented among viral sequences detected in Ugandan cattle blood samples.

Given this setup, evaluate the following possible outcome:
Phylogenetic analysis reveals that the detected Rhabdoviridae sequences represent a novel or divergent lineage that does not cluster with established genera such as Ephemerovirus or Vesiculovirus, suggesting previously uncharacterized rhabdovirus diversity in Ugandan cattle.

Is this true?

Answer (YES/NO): NO